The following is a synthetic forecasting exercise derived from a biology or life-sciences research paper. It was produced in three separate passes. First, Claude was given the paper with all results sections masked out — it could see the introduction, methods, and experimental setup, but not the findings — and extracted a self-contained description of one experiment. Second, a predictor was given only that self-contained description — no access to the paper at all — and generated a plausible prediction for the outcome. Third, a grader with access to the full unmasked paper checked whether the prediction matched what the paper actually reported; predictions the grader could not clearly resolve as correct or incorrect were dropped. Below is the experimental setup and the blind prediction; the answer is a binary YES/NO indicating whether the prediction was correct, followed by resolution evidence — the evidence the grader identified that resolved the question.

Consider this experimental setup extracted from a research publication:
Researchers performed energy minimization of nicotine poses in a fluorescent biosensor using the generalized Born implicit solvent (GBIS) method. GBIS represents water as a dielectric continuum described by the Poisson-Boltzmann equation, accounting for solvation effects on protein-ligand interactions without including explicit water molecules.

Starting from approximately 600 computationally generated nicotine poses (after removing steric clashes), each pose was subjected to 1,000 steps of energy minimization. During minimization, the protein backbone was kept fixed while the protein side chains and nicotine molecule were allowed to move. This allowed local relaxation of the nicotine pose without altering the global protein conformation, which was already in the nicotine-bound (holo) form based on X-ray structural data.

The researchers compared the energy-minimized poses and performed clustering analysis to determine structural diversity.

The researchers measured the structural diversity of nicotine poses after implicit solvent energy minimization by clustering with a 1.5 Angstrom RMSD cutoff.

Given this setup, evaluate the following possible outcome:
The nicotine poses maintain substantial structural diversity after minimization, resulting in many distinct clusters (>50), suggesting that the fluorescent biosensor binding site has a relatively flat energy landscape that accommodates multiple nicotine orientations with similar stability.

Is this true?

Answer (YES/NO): NO